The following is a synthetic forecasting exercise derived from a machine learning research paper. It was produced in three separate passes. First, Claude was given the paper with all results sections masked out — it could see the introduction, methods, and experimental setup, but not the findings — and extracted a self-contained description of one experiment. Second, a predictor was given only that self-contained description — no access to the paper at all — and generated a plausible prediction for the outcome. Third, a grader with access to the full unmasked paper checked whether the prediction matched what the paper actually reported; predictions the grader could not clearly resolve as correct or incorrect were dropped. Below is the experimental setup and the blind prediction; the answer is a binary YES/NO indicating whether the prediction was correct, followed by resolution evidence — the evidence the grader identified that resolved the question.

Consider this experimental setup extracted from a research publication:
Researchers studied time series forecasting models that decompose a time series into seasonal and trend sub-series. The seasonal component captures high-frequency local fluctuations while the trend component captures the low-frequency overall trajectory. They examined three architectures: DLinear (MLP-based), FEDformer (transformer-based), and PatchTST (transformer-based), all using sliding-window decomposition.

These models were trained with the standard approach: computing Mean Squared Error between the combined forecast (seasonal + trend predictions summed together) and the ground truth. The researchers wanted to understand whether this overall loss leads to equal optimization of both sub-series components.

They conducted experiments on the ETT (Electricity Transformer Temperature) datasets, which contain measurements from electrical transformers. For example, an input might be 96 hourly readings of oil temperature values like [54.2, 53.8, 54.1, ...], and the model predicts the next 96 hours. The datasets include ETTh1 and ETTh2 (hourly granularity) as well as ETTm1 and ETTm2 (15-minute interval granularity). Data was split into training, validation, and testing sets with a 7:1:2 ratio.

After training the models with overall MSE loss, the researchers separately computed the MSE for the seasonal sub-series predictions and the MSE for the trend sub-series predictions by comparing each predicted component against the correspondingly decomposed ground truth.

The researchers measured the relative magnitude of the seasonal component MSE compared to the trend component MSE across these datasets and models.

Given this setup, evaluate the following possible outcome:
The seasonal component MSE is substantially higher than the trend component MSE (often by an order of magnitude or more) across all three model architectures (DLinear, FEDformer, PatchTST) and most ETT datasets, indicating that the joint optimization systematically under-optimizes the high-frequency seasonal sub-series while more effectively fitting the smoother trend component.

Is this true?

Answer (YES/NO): NO